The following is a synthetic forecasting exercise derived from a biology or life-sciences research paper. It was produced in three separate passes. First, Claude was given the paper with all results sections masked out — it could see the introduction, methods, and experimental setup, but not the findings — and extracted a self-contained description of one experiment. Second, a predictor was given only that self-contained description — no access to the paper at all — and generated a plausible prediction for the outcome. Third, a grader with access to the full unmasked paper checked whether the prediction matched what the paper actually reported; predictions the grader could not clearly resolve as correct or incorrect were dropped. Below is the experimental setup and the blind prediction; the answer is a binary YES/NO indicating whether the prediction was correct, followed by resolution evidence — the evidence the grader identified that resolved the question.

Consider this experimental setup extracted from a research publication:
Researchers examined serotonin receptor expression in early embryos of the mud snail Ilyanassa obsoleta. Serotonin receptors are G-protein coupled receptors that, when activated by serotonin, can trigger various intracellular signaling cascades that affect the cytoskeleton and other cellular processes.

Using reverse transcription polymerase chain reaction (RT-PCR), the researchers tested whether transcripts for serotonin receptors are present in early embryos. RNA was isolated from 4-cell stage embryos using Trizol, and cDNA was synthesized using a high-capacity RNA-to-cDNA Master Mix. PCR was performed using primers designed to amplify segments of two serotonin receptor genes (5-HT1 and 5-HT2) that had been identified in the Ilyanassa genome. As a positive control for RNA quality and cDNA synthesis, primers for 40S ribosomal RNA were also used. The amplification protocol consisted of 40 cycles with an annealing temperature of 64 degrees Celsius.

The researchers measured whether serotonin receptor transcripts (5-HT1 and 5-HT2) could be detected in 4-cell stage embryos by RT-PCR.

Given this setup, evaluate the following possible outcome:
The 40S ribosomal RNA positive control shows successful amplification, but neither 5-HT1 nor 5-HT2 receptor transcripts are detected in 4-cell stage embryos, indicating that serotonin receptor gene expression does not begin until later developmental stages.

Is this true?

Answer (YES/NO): NO